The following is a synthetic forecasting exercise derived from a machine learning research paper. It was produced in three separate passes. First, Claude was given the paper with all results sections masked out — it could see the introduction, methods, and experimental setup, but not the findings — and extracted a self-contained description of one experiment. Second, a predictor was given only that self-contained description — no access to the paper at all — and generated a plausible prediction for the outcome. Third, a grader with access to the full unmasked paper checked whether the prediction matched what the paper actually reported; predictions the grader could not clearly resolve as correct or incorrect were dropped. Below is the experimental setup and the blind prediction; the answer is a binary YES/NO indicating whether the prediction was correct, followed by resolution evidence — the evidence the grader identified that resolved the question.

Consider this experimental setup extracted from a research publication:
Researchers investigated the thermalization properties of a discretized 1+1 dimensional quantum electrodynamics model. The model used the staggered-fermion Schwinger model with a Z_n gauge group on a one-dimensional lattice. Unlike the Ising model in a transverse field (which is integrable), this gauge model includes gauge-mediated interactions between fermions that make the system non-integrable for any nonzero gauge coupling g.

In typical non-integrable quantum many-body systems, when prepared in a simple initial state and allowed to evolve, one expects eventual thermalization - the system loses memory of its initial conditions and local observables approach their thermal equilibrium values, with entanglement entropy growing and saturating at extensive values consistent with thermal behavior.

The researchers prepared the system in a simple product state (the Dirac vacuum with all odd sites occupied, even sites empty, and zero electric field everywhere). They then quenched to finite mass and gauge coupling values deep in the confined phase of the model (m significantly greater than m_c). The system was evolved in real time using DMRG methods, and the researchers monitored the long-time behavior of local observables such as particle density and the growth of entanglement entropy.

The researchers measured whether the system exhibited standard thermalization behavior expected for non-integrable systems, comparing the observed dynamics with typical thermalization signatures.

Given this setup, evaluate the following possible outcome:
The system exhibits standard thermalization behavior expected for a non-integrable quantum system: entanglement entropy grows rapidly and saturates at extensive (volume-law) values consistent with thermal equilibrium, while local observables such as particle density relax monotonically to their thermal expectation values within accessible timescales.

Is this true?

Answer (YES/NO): NO